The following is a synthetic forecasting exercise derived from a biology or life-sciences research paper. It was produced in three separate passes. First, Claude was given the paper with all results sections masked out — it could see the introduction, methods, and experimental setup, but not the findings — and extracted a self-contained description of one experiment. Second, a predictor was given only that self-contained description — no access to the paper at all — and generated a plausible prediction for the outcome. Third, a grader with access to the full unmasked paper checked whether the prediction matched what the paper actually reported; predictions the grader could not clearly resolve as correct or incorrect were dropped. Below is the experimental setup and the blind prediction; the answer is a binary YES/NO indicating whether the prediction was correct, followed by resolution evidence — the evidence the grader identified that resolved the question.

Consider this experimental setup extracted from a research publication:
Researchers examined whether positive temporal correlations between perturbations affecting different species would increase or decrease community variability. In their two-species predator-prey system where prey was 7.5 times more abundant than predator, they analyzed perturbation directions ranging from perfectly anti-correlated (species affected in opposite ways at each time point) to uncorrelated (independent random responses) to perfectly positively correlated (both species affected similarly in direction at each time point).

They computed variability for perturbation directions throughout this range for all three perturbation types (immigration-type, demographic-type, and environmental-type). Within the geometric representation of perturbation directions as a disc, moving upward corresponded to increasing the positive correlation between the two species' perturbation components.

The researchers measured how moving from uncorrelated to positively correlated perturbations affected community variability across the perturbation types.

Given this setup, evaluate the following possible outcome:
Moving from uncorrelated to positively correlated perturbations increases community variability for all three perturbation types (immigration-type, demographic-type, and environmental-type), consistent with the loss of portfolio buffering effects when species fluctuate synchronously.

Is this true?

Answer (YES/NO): NO